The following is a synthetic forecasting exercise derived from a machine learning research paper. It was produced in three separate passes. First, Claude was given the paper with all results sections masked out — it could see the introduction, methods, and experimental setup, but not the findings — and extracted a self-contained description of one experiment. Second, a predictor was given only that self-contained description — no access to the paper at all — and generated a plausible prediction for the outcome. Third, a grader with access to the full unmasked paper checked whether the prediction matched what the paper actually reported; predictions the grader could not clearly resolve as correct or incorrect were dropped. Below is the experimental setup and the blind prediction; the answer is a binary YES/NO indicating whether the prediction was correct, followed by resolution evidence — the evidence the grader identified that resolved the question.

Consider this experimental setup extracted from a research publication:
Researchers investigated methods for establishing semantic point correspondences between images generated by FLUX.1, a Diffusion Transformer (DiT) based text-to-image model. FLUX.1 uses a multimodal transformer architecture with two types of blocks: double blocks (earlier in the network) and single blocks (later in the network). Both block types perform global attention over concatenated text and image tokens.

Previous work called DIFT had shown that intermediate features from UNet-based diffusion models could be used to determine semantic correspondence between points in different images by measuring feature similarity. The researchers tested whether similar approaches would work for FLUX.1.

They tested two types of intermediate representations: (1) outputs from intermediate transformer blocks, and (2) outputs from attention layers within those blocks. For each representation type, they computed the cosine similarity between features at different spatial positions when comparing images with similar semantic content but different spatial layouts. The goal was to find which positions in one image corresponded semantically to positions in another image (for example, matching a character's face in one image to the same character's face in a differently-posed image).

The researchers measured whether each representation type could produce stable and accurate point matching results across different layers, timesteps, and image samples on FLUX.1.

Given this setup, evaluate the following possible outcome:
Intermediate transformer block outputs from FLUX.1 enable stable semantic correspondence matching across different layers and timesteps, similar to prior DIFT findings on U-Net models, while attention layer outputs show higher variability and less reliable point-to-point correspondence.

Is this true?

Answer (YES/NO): NO